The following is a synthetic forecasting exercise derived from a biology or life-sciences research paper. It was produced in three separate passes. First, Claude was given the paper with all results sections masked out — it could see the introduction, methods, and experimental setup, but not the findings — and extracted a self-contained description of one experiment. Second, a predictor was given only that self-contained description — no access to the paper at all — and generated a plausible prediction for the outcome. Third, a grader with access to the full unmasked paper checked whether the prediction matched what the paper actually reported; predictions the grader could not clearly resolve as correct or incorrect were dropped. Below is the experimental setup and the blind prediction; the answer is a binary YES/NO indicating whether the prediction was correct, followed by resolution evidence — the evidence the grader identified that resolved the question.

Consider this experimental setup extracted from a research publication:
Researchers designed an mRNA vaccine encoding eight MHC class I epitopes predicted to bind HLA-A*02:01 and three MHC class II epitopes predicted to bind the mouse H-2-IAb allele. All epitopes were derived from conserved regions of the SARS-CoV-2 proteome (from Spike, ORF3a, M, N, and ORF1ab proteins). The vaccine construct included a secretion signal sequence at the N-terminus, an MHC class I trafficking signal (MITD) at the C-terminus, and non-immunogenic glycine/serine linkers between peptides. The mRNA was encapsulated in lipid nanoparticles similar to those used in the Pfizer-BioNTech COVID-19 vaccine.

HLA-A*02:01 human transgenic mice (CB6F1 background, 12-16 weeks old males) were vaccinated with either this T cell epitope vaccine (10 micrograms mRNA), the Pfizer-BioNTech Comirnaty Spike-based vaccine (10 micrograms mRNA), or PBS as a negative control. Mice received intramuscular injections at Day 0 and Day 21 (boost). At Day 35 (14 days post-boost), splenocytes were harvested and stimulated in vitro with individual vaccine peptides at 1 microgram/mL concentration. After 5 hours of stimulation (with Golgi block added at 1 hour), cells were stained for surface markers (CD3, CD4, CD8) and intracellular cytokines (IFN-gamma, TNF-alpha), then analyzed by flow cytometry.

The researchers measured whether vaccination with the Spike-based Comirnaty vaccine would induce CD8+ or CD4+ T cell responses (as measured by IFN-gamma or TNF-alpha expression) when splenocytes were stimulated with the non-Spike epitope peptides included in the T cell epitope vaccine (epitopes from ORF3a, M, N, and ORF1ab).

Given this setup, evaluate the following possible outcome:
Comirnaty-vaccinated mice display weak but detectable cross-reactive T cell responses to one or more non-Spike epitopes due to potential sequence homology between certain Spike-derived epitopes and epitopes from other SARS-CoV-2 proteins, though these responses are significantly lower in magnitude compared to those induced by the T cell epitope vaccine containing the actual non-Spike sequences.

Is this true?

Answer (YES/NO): NO